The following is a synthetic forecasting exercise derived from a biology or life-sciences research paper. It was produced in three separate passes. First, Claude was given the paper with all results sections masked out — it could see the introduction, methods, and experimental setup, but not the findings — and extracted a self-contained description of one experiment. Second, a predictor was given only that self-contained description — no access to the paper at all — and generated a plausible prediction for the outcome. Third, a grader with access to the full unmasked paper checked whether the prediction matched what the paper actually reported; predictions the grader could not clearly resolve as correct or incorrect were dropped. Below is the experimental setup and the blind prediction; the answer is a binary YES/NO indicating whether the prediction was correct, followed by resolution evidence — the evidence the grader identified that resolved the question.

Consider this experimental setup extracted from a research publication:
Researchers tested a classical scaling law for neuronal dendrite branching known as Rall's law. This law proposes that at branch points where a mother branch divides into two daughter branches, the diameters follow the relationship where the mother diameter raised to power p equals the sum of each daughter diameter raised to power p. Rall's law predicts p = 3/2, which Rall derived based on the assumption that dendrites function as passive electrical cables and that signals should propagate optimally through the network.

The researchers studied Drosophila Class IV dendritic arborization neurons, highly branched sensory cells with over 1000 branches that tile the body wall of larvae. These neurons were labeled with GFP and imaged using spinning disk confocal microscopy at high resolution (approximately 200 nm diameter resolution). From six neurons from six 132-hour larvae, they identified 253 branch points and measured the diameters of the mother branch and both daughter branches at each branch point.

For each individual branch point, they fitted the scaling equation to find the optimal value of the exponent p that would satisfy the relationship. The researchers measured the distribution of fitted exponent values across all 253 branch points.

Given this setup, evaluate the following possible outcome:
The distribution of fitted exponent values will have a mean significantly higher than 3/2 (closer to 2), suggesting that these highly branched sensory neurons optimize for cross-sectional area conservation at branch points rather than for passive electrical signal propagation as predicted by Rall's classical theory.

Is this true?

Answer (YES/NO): NO